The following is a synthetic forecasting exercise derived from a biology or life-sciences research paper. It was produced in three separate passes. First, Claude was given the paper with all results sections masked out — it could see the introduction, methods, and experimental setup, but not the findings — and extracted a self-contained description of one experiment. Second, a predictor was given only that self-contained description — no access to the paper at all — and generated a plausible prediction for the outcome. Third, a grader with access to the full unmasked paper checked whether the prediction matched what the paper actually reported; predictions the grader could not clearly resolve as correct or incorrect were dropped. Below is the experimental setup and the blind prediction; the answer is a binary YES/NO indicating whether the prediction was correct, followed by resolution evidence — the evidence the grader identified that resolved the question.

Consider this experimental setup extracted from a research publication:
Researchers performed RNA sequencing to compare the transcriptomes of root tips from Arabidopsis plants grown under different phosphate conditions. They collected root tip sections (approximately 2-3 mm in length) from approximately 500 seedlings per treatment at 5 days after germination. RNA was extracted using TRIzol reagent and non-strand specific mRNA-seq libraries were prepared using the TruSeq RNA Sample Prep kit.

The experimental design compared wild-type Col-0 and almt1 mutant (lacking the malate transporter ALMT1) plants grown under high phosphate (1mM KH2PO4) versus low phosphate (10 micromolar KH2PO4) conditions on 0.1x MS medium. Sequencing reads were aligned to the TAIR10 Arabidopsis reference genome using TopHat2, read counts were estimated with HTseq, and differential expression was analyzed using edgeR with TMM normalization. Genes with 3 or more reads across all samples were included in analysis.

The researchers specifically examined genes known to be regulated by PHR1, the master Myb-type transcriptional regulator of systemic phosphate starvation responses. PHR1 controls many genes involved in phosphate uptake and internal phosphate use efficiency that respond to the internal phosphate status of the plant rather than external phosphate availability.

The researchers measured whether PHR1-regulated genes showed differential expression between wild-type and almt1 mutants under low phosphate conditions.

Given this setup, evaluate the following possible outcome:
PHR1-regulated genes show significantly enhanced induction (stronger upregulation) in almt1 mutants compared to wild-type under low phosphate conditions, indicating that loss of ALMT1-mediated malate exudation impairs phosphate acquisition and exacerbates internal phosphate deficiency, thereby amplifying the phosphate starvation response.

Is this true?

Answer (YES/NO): NO